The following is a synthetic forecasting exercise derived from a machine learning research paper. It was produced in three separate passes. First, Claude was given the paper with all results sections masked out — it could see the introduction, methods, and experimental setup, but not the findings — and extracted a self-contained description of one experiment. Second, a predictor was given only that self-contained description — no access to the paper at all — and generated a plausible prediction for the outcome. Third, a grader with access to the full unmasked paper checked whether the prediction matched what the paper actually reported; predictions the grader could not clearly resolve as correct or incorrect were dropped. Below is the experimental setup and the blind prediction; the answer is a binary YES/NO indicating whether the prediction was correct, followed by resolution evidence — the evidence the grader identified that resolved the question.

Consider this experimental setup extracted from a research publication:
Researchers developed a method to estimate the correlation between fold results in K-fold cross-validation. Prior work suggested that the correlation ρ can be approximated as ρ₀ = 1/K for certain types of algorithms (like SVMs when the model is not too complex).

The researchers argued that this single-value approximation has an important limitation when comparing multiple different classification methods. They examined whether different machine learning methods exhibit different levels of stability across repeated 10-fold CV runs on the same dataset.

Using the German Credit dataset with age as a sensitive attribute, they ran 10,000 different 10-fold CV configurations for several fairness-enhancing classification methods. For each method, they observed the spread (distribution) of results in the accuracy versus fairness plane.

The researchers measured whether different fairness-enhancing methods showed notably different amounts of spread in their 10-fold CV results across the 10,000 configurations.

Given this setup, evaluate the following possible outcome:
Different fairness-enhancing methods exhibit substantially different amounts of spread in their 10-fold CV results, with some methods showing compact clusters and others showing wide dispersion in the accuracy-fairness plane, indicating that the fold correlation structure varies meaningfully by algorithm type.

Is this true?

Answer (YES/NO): YES